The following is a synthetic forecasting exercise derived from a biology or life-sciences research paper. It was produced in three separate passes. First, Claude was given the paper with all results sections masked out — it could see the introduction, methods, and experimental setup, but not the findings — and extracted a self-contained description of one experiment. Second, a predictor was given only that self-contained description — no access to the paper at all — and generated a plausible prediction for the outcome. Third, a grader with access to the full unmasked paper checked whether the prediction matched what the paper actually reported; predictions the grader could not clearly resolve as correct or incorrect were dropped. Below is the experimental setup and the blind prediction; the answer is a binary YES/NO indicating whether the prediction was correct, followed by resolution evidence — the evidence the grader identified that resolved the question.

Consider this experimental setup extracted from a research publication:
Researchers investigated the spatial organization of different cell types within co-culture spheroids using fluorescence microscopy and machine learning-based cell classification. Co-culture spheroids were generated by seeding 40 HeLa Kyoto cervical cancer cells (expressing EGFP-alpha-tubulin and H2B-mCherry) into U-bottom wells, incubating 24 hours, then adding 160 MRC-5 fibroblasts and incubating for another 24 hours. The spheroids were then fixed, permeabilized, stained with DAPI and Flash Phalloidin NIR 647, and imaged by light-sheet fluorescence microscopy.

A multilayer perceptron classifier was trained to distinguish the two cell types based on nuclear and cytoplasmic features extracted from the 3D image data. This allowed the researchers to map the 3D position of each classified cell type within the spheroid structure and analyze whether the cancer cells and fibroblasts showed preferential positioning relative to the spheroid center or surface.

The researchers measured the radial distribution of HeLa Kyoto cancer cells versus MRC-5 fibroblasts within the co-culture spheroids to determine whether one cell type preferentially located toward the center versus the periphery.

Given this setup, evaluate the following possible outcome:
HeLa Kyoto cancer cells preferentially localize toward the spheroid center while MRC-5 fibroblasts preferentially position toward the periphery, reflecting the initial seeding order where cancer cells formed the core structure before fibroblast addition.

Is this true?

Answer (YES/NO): NO